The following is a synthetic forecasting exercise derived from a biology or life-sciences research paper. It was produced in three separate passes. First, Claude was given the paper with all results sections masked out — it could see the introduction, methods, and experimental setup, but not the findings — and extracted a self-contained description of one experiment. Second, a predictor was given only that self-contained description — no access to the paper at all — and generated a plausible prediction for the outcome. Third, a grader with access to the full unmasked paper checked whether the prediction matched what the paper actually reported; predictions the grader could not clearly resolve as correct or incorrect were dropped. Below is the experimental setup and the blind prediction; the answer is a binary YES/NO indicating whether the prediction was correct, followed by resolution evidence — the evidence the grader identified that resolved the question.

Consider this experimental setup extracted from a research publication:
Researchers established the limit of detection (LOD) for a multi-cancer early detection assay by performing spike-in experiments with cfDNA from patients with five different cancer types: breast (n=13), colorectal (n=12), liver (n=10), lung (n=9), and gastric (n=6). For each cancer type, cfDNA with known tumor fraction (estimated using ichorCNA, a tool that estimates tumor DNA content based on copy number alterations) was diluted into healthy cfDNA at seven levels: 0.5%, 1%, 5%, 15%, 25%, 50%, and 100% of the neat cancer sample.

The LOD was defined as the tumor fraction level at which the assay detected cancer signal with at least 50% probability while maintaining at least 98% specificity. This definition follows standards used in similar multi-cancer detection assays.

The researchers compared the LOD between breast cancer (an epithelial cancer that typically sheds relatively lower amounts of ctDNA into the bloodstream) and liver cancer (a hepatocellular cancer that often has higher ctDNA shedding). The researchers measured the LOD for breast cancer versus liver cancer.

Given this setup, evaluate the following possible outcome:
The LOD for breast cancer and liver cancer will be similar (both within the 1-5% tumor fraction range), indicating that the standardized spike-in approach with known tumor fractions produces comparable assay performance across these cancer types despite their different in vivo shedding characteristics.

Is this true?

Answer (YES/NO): NO